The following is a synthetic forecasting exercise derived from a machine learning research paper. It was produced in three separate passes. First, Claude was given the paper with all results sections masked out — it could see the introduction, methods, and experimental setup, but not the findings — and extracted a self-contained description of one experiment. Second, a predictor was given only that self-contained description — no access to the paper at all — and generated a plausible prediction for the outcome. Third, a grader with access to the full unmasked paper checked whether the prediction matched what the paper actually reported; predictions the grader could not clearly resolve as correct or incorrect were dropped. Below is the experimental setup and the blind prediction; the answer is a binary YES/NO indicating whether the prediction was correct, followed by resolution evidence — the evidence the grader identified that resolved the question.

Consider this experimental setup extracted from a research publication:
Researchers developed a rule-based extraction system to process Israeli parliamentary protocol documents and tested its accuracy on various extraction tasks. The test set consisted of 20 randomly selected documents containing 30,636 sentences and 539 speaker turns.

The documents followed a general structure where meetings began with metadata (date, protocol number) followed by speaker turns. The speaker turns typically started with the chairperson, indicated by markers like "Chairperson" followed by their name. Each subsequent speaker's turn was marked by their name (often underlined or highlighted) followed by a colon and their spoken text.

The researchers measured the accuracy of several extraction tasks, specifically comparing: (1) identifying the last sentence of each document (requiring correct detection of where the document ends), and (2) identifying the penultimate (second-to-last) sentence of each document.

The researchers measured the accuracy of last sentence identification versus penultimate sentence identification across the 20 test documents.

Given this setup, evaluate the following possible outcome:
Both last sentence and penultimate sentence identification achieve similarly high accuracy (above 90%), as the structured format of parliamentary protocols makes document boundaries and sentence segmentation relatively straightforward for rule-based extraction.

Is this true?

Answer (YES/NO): YES